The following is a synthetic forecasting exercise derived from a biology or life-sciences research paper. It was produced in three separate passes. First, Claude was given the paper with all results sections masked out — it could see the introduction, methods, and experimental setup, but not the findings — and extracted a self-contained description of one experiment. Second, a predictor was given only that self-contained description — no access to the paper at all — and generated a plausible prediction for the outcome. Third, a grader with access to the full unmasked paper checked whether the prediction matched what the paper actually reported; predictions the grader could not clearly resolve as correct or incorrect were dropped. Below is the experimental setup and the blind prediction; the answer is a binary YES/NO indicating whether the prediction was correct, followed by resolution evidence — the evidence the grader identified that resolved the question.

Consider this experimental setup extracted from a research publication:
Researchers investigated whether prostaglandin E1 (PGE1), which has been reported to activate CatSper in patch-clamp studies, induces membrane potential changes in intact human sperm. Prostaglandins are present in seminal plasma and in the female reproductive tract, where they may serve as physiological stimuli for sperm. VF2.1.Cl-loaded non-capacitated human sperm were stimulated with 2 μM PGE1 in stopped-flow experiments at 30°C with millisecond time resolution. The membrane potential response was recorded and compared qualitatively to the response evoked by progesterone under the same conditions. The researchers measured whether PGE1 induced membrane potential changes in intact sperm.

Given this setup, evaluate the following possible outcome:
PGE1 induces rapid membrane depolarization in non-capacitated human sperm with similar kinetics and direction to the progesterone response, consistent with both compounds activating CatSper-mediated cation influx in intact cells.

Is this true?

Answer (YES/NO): NO